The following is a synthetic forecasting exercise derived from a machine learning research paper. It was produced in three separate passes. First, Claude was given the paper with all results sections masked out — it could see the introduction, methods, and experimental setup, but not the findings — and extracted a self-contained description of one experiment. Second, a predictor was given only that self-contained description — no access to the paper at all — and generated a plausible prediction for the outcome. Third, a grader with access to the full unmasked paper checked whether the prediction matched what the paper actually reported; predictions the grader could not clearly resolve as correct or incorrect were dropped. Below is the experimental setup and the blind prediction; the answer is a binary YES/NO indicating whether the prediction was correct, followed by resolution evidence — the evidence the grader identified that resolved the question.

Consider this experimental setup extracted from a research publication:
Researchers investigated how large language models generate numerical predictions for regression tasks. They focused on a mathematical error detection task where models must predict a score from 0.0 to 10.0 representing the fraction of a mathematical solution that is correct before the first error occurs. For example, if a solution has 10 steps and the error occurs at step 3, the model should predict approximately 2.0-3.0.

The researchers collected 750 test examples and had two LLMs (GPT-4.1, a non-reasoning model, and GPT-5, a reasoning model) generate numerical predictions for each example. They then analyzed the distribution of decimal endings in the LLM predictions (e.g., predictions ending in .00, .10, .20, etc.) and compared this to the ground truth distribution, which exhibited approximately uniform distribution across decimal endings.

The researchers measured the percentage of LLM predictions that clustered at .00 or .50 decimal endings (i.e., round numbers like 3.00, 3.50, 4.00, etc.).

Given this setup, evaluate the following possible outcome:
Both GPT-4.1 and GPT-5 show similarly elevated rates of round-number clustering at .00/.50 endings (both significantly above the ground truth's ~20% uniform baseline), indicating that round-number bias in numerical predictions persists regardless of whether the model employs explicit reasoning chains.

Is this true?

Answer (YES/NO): NO